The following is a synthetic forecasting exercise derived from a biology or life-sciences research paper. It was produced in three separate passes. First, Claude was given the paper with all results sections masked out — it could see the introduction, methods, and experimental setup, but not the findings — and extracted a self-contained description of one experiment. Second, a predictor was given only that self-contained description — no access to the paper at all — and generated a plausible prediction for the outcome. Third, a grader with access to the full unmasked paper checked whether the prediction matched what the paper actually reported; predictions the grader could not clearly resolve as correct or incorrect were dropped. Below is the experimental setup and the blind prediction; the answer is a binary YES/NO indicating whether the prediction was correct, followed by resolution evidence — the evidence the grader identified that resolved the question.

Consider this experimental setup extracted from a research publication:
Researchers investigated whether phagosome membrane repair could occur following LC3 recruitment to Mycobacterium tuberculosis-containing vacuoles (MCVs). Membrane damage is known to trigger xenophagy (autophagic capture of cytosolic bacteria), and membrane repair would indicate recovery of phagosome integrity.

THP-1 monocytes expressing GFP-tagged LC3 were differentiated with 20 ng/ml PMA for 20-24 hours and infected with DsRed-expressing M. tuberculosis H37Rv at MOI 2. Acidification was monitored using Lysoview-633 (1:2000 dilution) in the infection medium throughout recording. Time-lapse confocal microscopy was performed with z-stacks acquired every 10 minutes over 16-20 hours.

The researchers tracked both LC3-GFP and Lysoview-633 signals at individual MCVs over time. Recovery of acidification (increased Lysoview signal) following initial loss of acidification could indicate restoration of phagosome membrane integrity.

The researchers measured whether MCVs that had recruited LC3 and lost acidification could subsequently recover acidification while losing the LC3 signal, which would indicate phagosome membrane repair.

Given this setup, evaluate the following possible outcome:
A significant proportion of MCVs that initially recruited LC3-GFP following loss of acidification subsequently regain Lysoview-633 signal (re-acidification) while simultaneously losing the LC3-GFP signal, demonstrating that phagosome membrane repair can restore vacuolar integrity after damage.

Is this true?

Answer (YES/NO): NO